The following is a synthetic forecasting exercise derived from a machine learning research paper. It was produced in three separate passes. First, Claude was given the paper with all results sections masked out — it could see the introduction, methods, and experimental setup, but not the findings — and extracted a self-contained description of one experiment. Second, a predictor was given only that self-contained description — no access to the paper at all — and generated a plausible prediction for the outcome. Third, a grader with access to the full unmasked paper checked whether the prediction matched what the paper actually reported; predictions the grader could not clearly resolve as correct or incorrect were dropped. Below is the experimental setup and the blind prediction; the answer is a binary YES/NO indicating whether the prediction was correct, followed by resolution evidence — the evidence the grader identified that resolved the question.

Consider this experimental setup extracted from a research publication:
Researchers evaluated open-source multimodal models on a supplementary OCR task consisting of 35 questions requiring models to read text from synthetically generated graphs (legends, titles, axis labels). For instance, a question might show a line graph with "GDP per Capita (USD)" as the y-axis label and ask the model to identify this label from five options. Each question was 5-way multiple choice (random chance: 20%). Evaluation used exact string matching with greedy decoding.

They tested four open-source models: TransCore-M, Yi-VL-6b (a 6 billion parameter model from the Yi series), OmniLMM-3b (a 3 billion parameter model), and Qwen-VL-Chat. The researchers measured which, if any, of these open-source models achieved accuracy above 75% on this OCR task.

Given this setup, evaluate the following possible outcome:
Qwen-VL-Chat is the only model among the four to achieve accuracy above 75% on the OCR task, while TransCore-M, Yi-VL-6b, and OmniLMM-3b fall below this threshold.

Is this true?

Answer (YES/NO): NO